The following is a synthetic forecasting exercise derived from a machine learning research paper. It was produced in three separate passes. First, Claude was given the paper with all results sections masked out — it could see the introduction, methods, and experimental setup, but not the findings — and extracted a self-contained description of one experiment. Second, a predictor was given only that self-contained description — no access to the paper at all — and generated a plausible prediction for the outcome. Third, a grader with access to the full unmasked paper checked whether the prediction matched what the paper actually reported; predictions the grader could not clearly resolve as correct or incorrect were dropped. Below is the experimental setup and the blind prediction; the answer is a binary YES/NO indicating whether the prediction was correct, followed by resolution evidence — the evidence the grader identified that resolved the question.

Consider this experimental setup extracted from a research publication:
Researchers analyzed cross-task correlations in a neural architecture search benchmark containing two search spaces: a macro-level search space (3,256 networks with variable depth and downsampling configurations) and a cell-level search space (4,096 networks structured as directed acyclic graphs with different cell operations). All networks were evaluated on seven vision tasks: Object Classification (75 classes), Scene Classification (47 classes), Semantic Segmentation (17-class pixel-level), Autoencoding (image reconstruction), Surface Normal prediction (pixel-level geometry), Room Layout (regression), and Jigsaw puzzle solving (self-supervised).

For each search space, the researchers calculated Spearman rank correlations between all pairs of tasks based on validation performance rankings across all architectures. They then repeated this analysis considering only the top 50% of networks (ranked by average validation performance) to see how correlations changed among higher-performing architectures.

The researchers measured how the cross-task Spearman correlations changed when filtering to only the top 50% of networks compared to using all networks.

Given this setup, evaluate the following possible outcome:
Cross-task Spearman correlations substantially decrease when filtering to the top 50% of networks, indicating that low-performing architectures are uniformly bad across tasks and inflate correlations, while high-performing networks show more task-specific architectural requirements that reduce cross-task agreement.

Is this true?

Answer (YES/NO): YES